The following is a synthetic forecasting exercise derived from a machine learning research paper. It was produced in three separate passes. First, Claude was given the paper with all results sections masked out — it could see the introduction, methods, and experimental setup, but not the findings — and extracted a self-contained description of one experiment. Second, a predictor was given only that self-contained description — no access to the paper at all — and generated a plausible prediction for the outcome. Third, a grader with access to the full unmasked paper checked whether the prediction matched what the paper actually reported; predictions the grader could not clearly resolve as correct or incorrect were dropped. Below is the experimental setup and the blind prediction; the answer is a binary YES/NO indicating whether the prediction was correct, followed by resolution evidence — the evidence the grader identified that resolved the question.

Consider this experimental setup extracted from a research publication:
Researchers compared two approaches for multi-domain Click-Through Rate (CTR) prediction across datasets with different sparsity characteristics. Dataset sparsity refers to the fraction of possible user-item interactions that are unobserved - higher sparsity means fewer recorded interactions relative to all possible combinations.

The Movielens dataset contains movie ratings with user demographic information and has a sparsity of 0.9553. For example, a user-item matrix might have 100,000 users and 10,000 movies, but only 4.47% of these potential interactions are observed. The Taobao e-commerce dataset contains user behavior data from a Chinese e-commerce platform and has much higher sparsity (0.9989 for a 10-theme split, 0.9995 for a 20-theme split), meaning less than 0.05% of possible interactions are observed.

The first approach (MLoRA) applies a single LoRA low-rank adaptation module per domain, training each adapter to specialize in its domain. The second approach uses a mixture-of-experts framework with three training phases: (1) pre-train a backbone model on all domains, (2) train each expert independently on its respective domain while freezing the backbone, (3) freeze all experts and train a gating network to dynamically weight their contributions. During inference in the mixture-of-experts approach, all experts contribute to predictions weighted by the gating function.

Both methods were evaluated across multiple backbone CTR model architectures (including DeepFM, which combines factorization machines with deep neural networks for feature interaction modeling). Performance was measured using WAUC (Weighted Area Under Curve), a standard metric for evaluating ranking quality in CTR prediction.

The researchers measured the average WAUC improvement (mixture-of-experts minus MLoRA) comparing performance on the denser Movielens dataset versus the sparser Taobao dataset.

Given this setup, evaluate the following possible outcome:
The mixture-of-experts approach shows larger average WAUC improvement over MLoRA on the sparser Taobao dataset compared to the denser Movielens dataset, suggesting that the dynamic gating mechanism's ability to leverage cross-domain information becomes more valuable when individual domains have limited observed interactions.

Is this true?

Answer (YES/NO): YES